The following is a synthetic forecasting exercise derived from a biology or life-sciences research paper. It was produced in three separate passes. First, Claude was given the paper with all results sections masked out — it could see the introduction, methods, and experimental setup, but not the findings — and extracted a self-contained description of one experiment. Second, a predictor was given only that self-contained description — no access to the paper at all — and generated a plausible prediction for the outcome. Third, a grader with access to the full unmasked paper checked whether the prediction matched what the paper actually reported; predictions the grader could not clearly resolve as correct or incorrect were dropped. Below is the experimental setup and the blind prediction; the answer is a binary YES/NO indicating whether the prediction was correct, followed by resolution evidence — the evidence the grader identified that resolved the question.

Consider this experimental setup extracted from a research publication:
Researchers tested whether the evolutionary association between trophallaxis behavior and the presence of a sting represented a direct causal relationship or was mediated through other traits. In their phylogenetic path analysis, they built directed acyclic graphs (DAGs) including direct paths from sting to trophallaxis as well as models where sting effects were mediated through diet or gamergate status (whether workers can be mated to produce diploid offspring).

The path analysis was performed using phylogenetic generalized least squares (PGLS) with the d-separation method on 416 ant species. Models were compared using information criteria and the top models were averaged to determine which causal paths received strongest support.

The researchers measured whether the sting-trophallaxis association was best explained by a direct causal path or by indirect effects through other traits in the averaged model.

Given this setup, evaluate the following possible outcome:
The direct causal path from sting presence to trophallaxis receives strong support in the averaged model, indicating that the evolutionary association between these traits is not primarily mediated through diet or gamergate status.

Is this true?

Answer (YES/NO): NO